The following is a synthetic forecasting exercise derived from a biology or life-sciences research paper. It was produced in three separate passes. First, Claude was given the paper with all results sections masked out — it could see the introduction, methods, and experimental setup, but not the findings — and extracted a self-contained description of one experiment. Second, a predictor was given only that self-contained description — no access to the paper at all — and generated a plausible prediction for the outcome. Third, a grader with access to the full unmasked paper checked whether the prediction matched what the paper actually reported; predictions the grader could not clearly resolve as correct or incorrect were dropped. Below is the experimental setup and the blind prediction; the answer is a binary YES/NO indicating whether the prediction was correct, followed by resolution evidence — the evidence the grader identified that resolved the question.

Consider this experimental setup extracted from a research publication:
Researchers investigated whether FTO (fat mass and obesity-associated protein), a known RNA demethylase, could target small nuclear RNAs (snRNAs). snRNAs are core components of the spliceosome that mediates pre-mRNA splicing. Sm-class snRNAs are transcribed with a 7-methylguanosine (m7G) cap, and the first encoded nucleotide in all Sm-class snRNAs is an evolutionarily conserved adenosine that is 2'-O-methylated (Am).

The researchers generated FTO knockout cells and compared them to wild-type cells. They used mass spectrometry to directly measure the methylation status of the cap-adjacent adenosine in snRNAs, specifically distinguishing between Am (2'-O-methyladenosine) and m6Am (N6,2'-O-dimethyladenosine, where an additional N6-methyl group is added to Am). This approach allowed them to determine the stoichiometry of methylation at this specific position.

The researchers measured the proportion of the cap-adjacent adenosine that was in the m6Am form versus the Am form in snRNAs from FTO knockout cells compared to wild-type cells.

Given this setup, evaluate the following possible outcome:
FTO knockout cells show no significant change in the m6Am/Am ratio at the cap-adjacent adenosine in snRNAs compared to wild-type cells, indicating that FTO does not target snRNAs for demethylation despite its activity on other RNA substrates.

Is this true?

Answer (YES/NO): NO